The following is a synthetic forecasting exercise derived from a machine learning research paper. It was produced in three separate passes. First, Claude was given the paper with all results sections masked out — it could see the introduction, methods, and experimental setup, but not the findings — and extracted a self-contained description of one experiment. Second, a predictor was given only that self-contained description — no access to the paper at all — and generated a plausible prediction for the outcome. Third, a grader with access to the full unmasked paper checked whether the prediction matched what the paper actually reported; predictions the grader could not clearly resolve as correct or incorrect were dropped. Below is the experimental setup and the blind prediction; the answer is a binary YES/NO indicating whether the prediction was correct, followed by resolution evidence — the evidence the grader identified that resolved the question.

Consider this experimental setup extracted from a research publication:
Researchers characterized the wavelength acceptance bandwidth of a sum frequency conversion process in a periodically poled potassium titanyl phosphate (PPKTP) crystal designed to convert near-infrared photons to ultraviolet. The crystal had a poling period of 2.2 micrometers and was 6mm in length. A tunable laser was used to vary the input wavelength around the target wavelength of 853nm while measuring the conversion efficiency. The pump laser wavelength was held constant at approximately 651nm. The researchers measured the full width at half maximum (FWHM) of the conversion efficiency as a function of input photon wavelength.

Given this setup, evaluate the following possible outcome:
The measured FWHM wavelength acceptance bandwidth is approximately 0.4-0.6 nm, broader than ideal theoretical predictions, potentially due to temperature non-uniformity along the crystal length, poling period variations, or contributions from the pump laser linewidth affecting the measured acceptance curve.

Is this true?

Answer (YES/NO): NO